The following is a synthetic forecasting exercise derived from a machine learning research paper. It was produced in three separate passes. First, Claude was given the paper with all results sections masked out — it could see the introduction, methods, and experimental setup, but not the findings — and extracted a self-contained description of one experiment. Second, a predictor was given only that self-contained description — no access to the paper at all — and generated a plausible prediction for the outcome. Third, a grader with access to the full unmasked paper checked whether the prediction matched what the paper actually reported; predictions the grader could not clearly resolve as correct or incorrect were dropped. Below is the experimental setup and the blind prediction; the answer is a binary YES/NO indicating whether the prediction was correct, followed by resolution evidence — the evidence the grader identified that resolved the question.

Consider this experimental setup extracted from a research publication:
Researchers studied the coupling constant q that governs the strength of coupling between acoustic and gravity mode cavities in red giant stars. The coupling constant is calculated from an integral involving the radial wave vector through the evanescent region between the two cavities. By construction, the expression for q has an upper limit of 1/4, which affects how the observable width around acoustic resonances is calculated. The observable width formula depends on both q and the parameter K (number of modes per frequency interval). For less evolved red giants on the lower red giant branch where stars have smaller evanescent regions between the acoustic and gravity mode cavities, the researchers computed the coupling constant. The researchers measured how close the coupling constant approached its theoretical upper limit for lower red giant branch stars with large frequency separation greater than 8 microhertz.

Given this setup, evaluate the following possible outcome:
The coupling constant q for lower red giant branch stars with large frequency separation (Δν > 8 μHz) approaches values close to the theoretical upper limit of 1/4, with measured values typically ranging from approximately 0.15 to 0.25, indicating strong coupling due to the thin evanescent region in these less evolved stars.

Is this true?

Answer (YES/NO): YES